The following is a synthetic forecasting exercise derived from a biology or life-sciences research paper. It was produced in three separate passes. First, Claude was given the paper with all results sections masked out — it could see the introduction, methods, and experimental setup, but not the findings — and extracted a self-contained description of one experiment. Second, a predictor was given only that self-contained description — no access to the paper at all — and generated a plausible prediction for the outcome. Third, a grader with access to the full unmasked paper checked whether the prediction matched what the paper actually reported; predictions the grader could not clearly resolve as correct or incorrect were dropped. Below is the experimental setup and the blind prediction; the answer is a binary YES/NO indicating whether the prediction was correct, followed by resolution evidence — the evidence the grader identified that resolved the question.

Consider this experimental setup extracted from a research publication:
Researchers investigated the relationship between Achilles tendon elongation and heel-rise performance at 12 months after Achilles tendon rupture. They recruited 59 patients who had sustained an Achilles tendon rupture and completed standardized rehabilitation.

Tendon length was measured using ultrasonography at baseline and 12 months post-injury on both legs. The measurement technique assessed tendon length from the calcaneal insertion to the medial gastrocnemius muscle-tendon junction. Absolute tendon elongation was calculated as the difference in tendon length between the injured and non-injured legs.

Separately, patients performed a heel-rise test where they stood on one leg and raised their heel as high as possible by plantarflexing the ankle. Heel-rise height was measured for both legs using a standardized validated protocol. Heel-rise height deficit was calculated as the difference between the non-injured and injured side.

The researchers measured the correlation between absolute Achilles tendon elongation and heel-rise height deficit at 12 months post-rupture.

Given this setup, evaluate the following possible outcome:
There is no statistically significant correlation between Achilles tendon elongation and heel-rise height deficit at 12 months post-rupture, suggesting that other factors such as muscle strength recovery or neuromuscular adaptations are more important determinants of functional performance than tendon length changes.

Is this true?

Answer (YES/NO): YES